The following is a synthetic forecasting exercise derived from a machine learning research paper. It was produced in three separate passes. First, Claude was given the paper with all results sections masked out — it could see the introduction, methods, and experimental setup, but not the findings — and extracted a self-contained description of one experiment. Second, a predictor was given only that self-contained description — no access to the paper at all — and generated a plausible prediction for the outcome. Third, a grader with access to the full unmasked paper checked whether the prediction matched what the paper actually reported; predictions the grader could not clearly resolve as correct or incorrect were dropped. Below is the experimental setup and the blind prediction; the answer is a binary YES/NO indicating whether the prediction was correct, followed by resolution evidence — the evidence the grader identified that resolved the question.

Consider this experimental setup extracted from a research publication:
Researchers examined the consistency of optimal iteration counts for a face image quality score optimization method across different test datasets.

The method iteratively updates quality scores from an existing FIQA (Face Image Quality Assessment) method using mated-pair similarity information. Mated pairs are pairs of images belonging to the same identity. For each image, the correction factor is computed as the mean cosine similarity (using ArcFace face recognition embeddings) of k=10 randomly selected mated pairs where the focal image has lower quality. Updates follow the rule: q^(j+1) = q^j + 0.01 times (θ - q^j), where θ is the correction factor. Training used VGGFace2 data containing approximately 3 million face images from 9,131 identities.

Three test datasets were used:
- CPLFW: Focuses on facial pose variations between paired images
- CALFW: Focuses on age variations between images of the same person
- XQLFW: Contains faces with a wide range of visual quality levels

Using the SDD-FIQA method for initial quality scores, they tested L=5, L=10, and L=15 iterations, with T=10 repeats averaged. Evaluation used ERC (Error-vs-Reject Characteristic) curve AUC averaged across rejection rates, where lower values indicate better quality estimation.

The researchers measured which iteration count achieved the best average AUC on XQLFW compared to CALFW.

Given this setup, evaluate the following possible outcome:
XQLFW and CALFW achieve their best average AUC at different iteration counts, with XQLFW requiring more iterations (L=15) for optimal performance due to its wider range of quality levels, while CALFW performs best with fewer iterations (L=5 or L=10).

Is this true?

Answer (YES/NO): NO